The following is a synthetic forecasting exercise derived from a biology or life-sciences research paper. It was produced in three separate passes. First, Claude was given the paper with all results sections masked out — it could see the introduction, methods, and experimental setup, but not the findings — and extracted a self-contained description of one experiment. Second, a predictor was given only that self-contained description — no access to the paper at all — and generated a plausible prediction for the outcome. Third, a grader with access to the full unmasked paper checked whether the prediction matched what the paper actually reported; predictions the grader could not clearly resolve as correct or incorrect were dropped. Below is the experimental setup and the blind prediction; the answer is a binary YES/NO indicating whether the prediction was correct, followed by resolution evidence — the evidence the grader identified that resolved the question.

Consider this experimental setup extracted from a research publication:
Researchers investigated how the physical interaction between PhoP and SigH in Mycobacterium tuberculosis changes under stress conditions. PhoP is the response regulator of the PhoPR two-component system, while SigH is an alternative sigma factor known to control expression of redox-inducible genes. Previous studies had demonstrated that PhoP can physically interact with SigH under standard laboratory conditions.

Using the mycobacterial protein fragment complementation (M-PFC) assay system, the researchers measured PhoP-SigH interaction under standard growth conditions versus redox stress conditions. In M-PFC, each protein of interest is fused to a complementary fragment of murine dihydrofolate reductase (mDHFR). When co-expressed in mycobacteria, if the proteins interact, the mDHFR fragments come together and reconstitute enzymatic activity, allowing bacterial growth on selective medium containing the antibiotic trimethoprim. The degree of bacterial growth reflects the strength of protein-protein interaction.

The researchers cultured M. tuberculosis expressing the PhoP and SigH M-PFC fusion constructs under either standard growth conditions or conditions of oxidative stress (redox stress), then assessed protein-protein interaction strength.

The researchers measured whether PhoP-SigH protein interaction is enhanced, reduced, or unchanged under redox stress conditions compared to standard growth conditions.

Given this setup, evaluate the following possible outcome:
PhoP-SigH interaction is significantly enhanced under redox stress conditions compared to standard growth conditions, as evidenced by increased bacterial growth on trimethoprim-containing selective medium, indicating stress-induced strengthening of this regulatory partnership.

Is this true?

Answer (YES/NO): NO